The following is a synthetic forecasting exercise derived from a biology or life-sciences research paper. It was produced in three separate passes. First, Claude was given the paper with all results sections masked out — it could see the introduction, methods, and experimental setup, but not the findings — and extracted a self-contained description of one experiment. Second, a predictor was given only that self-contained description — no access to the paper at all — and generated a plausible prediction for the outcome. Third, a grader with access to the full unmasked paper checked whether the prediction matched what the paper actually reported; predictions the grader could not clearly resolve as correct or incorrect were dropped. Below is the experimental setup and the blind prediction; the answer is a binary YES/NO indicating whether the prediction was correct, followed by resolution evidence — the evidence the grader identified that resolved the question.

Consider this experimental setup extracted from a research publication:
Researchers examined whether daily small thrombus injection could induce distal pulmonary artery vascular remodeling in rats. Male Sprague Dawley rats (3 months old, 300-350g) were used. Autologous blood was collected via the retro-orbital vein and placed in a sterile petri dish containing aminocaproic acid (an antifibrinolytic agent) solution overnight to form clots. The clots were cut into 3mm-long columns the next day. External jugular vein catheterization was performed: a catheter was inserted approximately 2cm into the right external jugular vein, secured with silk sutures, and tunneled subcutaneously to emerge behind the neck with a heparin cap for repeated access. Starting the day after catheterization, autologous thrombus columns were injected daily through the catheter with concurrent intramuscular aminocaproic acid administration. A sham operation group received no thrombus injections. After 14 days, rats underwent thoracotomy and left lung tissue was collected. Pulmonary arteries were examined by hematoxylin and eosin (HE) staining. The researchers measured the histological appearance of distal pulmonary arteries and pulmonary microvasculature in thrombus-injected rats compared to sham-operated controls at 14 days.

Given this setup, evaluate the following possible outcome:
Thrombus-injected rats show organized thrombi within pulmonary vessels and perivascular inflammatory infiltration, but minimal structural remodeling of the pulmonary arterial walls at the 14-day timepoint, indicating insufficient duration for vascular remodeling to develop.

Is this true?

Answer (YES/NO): NO